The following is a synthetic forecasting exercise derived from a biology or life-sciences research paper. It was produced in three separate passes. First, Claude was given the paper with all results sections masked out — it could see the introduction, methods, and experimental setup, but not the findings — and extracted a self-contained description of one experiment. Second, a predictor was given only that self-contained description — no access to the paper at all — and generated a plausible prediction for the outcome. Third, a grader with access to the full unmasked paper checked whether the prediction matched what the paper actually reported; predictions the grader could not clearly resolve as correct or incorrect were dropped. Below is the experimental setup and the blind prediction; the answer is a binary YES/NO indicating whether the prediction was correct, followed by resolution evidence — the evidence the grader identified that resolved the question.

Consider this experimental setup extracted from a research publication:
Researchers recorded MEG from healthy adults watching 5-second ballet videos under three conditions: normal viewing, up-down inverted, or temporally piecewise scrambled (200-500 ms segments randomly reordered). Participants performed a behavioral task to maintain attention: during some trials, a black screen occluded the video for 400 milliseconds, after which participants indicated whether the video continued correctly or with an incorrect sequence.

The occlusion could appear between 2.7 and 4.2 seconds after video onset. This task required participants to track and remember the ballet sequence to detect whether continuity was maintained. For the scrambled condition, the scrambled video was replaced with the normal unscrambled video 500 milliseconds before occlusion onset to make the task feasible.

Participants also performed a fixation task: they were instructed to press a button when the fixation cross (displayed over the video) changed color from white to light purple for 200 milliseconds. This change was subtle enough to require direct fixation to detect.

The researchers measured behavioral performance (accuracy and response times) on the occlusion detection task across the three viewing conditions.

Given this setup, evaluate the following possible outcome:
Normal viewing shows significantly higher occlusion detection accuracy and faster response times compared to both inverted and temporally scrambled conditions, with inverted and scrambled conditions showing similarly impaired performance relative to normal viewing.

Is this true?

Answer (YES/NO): NO